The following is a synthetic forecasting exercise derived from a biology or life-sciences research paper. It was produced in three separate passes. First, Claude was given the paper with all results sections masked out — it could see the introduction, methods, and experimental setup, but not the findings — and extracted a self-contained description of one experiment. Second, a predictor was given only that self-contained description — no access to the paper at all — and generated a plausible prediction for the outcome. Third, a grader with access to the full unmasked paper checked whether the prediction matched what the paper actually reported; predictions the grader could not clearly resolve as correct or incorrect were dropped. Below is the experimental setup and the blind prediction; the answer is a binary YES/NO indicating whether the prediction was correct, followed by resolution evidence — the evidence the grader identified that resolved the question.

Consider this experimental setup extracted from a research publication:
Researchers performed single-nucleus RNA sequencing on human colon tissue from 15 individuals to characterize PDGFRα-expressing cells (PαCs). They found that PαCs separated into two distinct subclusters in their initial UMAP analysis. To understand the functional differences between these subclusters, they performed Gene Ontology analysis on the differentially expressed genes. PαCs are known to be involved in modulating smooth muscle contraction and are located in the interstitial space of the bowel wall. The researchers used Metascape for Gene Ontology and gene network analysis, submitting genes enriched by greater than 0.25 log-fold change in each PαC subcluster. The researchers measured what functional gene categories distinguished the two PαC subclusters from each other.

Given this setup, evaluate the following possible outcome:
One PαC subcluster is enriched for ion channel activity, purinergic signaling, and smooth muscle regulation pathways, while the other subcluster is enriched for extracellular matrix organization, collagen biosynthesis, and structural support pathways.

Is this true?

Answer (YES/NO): YES